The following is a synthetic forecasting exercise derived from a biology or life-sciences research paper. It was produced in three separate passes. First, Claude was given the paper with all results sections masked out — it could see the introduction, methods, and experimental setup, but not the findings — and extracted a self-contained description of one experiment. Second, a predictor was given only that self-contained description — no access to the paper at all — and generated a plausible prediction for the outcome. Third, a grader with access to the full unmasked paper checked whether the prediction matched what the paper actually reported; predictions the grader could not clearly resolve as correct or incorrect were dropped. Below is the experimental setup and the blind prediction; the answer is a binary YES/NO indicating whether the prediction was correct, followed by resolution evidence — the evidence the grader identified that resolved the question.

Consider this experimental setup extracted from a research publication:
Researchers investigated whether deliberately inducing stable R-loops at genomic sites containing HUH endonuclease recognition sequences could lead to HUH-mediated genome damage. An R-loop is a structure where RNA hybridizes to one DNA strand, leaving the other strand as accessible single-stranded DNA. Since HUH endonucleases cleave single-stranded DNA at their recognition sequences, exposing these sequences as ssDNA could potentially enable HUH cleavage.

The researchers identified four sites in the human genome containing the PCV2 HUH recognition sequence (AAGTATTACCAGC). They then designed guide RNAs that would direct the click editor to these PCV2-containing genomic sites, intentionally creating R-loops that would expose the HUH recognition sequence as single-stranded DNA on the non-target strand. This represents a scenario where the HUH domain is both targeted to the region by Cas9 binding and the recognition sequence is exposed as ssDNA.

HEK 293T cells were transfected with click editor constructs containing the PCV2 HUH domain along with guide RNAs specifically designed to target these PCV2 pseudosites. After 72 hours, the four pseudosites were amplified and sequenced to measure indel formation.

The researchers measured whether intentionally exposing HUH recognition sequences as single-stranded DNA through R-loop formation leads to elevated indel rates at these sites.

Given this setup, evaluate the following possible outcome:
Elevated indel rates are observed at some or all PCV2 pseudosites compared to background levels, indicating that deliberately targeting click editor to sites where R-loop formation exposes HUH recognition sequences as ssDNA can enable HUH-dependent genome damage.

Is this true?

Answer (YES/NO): YES